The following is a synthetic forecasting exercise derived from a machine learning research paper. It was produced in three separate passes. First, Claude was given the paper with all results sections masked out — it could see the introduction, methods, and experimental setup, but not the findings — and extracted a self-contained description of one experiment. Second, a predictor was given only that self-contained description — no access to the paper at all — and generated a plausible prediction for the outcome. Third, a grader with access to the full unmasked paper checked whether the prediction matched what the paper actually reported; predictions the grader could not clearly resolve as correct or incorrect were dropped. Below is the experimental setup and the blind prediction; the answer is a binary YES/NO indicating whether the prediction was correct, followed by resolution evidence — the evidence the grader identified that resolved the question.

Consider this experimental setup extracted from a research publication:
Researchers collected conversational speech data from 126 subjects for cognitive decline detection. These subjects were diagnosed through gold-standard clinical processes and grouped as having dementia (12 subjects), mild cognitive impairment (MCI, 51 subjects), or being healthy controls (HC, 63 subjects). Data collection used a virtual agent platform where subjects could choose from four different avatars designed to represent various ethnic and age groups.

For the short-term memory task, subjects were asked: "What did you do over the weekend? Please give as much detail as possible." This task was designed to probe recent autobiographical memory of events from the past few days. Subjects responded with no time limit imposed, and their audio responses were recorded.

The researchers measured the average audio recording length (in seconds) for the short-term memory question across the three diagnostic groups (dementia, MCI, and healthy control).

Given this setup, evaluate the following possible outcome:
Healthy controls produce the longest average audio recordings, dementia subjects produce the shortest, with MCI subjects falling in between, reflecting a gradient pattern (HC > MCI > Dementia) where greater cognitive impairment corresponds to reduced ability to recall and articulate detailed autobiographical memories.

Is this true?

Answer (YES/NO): NO